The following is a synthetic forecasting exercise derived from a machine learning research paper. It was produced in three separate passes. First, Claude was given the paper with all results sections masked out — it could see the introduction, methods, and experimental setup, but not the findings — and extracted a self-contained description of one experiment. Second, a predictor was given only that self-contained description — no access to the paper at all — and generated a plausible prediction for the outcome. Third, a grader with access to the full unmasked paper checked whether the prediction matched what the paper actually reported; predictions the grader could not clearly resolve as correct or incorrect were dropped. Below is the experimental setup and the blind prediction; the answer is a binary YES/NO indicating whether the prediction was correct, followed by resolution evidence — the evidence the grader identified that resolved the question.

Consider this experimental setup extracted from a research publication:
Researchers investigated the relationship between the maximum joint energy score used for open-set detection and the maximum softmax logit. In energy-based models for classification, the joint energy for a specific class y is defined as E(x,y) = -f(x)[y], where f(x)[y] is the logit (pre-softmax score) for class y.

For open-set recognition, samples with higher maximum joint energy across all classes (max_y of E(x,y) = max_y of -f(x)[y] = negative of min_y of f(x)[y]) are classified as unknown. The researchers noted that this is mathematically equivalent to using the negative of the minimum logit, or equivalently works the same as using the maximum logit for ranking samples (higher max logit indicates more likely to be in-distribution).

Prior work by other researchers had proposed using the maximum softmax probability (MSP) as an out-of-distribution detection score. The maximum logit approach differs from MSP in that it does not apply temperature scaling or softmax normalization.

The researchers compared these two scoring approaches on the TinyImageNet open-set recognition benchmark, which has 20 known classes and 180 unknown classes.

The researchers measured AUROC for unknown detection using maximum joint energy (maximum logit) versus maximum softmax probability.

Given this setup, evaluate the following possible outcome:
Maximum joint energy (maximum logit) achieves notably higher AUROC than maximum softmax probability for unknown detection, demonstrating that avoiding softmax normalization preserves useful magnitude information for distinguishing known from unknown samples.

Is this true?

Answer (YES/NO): NO